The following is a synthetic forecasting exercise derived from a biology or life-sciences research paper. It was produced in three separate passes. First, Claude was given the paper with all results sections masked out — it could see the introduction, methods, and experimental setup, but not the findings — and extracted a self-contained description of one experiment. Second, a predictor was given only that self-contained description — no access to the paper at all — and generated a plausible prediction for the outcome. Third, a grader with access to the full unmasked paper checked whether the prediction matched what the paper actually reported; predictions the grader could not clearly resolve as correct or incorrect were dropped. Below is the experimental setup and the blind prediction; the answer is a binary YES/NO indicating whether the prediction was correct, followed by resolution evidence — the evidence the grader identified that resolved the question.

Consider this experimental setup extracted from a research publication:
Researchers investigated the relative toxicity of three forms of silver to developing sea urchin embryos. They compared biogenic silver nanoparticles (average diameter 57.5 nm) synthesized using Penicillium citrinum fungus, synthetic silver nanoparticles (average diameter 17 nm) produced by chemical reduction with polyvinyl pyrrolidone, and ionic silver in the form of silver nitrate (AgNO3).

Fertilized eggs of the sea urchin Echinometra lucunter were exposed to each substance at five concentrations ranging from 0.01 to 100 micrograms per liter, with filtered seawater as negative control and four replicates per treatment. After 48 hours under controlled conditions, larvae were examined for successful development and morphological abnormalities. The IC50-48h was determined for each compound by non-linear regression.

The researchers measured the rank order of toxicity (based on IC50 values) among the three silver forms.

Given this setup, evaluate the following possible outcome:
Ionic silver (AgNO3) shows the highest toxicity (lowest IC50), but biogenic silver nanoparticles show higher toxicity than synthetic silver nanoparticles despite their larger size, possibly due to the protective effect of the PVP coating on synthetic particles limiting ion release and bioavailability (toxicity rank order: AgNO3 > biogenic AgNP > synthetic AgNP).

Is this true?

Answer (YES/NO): YES